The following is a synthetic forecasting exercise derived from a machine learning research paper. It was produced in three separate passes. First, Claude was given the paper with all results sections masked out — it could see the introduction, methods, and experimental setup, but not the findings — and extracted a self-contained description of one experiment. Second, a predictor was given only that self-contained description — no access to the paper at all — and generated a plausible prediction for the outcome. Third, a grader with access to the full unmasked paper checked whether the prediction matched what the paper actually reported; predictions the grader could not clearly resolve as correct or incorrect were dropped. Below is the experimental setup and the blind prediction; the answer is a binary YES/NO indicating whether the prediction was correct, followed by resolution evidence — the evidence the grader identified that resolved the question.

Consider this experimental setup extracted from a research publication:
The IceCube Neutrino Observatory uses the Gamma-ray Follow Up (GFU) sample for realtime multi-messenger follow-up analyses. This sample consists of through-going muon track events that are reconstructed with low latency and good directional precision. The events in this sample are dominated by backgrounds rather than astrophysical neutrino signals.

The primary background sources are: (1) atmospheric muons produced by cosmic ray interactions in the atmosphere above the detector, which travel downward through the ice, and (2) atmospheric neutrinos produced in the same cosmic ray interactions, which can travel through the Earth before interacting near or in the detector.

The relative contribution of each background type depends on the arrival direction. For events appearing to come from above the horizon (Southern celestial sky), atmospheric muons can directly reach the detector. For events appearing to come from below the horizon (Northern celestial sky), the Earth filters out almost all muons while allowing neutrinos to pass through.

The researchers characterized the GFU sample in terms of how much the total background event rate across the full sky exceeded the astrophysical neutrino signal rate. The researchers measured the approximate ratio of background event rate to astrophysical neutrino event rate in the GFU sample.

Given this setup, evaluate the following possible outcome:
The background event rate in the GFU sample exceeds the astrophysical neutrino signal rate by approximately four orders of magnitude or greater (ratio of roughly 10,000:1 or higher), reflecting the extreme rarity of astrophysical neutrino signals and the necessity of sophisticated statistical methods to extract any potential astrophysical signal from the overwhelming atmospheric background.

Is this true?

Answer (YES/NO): NO